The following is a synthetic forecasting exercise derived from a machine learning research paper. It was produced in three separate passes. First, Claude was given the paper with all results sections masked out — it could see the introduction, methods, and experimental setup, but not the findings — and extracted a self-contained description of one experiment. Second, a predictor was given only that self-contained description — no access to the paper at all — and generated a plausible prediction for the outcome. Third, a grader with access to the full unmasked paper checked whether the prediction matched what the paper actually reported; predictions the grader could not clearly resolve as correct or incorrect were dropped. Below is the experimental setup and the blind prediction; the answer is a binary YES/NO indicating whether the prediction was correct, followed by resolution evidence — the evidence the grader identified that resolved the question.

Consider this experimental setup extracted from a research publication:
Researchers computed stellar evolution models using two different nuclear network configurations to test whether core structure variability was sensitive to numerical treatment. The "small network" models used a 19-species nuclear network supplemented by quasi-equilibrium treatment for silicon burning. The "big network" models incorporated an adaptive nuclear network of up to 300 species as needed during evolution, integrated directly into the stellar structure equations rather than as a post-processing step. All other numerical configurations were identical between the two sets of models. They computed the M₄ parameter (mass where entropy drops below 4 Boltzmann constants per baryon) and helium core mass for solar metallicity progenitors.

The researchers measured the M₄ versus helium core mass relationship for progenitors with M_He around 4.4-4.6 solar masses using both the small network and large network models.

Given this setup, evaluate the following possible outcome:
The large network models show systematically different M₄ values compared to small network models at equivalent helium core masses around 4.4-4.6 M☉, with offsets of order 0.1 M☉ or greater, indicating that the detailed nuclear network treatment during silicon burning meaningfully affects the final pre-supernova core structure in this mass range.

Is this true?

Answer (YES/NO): NO